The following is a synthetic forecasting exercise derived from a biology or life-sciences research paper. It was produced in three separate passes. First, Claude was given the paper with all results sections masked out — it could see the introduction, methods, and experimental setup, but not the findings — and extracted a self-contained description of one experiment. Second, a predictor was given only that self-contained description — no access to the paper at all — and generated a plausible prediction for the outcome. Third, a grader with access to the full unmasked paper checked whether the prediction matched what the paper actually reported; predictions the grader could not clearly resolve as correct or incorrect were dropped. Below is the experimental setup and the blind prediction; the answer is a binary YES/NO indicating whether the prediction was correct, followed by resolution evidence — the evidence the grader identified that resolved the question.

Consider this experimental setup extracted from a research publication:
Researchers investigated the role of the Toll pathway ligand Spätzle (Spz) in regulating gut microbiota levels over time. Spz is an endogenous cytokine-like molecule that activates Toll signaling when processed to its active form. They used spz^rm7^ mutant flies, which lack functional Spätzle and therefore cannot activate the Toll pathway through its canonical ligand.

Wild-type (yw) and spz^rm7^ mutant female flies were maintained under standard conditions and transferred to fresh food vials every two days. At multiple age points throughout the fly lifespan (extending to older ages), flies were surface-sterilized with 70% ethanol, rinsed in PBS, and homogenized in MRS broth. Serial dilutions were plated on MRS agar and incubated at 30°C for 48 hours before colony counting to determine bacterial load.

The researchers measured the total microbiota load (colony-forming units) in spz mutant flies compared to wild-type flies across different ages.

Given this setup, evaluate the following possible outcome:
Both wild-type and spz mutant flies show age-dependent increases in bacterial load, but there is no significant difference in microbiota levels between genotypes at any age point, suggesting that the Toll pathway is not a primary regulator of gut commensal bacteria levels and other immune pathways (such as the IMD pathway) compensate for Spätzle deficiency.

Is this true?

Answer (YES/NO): NO